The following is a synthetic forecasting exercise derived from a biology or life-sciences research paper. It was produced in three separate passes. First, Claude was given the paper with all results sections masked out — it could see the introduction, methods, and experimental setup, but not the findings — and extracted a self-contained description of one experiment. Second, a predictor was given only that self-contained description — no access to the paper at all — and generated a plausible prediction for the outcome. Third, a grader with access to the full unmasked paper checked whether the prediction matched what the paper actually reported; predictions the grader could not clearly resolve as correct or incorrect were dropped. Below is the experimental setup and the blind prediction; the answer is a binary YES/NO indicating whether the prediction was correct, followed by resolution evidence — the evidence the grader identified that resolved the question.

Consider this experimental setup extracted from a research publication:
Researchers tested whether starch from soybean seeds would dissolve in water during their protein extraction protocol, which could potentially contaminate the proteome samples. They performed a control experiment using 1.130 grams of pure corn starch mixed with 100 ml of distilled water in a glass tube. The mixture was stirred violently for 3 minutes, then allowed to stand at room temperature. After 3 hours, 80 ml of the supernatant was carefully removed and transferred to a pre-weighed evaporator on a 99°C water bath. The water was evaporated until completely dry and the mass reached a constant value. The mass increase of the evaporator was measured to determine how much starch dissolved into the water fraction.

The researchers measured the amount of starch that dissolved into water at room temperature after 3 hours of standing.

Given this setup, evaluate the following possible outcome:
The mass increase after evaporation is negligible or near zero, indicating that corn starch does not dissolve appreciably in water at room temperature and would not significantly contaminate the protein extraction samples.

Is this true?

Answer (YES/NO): YES